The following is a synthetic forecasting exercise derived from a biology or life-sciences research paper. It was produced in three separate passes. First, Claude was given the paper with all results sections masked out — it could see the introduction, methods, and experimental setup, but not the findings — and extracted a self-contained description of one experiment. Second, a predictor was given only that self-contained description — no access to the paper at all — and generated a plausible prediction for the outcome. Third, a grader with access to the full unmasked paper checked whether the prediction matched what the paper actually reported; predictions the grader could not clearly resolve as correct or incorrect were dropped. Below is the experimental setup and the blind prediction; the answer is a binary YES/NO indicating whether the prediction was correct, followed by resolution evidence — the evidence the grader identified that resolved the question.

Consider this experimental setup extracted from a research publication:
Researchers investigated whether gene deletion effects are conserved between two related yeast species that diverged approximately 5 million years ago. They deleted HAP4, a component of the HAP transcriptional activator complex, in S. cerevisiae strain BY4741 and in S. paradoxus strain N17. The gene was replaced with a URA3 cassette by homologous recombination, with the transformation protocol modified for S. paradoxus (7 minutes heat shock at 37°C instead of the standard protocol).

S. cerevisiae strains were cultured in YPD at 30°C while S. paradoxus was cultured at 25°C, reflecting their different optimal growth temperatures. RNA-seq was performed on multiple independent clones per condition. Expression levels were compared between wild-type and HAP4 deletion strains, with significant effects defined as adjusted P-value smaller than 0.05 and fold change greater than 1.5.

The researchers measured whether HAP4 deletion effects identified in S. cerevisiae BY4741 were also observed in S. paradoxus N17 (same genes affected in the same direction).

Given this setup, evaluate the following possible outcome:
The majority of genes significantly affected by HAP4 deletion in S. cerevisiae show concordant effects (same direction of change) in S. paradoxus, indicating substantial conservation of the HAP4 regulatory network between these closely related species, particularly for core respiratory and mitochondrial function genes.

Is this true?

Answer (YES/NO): NO